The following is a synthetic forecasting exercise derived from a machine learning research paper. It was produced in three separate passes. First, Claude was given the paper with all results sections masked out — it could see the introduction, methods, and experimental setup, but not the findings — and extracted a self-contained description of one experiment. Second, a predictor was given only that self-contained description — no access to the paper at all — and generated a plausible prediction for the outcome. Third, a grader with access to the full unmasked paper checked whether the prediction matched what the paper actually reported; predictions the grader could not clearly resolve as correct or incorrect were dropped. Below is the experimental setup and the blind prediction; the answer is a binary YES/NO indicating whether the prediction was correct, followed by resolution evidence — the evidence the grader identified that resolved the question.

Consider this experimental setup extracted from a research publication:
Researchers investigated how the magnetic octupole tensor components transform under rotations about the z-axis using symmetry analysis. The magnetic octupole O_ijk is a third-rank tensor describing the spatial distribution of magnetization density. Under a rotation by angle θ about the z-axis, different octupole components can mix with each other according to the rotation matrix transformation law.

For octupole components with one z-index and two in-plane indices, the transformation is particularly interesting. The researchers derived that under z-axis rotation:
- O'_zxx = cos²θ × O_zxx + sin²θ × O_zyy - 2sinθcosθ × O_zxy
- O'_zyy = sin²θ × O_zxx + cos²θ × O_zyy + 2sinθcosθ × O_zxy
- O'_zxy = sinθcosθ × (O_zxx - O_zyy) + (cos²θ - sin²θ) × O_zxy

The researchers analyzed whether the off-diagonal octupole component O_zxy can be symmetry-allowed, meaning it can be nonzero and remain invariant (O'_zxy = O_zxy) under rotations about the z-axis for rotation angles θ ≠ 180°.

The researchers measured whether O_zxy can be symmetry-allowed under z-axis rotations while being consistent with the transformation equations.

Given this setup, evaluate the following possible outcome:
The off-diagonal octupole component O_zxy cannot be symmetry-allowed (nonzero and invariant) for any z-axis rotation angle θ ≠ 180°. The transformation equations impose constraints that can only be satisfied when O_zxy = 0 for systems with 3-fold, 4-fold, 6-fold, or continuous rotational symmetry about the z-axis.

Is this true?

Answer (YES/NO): YES